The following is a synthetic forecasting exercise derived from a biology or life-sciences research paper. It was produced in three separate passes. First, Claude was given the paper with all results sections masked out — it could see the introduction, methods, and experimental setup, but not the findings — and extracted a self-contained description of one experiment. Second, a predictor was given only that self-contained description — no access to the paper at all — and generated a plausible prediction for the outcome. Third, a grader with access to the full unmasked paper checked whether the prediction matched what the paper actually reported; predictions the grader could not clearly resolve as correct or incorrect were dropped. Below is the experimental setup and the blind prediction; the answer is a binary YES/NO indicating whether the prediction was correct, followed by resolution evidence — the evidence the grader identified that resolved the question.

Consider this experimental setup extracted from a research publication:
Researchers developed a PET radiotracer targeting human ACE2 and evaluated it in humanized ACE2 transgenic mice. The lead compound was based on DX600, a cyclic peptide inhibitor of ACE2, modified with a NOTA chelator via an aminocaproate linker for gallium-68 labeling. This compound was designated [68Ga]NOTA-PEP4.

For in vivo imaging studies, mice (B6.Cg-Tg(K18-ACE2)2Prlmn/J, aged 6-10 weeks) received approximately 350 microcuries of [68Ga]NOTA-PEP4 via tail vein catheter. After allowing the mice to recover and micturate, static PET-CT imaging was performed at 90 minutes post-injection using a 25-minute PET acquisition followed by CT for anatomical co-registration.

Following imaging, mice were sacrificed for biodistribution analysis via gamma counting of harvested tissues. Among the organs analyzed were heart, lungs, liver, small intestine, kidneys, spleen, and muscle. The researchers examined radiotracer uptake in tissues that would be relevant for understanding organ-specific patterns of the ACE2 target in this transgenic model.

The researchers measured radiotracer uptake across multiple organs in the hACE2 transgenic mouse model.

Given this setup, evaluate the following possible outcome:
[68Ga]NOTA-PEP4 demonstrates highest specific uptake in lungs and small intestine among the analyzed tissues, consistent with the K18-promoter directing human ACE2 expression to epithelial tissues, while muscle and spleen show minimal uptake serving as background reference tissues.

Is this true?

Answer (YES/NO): NO